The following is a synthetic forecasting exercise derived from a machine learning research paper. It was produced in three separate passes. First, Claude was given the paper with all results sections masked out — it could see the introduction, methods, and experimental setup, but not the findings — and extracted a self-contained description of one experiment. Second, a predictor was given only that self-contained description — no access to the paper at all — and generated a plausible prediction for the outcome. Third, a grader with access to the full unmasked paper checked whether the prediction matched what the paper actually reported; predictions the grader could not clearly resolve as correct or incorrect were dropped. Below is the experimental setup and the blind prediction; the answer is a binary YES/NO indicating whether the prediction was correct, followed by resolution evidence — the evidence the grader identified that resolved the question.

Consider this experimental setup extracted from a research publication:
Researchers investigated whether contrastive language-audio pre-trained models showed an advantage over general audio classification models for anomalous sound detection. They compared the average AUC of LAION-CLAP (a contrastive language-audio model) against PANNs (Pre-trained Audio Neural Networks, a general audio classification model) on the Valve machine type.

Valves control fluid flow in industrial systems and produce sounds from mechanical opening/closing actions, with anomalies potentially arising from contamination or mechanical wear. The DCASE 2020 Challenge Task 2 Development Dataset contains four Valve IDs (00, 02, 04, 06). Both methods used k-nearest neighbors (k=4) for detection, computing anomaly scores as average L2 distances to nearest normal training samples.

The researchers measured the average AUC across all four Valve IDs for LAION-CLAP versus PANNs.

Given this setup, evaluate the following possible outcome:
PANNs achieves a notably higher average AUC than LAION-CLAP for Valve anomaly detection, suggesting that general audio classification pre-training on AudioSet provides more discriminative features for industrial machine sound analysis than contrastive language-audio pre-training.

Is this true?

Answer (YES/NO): NO